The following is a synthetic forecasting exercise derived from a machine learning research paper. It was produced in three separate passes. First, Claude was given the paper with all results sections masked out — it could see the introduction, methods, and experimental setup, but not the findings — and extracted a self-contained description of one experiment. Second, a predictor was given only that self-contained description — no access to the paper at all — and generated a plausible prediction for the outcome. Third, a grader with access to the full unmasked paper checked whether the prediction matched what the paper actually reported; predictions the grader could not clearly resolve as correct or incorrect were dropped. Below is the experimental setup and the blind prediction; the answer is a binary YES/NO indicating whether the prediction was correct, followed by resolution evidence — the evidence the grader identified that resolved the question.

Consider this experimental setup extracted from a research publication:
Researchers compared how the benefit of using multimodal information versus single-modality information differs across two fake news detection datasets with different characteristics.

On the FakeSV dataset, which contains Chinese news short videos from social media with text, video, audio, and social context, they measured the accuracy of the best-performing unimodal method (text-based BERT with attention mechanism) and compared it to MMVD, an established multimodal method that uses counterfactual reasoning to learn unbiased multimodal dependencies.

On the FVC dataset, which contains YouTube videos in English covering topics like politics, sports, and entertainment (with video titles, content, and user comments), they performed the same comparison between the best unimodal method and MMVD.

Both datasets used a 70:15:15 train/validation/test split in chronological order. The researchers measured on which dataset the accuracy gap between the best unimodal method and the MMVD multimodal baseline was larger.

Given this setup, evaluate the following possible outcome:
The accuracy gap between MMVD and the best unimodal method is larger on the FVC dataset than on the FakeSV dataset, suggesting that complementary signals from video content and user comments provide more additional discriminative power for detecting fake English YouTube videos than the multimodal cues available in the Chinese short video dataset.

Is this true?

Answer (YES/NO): YES